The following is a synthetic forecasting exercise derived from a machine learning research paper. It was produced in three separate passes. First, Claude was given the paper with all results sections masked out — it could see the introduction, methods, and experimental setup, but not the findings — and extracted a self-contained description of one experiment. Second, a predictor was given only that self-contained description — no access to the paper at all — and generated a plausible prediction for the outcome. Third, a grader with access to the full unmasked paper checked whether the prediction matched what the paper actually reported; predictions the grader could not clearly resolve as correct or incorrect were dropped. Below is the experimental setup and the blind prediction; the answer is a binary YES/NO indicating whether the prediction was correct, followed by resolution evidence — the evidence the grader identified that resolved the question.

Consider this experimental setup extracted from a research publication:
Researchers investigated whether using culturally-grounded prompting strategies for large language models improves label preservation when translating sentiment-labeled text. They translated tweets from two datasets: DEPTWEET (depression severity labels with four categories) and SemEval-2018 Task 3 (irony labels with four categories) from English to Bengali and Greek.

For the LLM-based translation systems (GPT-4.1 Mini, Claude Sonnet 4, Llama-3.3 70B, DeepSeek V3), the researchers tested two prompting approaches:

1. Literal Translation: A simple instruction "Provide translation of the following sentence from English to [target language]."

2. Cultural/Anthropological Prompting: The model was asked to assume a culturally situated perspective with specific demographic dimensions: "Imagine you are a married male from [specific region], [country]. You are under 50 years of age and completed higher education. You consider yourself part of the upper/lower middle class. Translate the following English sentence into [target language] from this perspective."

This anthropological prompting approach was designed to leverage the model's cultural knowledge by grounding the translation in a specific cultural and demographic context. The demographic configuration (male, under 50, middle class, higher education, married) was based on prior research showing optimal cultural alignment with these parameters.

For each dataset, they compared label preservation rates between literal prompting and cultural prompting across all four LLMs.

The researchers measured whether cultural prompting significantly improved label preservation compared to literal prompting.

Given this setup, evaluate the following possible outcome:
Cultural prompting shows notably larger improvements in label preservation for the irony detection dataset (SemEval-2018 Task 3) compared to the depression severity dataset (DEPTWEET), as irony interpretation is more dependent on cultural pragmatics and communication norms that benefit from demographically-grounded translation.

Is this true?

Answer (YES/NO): NO